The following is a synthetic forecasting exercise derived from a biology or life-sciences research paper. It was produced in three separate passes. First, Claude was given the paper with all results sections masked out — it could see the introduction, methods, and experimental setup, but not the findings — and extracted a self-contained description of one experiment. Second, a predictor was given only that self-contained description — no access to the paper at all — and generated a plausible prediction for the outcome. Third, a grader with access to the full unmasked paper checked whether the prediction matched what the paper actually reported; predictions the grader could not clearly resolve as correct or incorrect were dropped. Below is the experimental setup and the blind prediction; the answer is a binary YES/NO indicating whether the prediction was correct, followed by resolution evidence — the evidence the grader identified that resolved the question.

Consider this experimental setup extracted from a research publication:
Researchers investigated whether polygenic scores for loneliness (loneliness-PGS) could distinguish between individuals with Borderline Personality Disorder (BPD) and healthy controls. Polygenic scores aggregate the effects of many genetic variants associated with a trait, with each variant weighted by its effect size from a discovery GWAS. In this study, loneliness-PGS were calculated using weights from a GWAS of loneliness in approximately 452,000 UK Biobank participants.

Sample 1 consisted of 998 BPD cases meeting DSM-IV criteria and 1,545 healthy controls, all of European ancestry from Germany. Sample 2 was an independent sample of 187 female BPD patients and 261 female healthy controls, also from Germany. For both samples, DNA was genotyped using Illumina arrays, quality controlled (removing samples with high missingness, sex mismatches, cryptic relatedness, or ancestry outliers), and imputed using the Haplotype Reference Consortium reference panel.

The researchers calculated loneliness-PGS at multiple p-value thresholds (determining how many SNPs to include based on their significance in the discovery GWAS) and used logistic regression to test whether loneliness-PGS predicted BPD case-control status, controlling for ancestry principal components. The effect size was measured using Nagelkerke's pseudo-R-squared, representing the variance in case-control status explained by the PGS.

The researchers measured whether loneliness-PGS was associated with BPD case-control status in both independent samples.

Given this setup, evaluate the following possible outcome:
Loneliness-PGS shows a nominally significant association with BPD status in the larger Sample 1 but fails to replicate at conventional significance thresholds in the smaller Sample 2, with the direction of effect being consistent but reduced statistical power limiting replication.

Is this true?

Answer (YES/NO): NO